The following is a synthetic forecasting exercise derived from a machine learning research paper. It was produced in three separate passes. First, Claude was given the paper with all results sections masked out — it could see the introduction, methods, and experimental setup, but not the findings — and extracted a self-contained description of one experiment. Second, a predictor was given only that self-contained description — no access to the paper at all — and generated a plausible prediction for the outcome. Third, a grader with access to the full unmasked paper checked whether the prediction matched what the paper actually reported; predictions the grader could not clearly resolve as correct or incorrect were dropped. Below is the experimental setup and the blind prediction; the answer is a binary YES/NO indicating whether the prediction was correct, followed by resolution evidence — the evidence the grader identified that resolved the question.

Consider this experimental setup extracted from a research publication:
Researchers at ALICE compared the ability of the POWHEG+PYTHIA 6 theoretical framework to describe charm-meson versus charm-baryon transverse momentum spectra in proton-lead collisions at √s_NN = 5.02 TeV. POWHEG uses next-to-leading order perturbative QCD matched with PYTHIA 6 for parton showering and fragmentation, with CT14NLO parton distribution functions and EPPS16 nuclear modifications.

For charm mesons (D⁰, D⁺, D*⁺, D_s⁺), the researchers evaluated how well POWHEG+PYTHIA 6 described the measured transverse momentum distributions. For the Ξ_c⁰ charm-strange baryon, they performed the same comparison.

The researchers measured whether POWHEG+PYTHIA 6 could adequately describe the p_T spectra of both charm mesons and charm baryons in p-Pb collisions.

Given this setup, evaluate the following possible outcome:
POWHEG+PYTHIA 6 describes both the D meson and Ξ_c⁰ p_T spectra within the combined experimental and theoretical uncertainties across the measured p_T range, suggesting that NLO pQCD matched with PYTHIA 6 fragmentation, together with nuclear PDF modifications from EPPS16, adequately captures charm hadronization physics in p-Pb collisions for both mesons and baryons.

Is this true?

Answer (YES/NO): NO